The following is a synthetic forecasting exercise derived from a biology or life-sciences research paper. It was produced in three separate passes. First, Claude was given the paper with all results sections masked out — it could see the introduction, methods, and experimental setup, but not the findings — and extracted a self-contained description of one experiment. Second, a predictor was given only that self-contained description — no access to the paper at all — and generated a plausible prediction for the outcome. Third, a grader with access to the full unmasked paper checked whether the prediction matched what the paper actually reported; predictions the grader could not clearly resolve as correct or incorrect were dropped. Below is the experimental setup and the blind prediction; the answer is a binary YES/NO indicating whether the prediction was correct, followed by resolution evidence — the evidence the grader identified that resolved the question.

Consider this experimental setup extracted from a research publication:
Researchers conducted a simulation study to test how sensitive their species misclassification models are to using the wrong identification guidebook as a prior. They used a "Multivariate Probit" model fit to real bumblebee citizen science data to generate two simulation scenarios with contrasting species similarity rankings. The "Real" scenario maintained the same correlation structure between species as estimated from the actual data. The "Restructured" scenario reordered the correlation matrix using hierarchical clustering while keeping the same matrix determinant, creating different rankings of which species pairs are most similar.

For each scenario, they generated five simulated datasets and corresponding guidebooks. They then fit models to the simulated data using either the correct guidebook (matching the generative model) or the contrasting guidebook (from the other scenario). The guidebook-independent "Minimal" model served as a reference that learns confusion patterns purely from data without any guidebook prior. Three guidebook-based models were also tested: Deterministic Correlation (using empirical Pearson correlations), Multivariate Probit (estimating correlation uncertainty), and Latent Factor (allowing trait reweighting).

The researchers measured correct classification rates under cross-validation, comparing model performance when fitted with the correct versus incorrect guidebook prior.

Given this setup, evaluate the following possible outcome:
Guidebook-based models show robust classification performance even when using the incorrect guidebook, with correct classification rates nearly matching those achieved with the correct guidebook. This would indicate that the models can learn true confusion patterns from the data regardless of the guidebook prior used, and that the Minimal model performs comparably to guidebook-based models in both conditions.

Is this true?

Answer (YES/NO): NO